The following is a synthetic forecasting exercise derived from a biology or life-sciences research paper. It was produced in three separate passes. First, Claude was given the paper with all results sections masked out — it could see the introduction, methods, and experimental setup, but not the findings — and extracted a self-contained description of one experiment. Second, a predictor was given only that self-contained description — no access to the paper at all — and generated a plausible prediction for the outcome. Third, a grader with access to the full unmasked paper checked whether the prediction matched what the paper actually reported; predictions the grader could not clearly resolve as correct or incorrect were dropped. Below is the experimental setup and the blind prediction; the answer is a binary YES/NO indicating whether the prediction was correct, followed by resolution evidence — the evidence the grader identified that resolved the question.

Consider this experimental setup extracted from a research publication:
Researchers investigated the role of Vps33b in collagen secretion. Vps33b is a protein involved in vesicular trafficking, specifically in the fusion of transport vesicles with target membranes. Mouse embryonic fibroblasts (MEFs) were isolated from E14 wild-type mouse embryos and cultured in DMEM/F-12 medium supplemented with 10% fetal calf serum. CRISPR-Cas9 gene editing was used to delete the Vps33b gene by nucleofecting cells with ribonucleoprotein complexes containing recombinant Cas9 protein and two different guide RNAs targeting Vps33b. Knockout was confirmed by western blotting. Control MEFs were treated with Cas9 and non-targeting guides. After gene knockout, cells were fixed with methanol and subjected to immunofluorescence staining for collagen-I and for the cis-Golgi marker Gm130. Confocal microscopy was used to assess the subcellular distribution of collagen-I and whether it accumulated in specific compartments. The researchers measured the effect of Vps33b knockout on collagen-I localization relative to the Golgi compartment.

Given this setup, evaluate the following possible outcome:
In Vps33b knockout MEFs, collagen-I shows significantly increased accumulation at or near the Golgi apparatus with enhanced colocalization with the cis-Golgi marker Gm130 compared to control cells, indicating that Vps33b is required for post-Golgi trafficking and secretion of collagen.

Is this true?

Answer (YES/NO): NO